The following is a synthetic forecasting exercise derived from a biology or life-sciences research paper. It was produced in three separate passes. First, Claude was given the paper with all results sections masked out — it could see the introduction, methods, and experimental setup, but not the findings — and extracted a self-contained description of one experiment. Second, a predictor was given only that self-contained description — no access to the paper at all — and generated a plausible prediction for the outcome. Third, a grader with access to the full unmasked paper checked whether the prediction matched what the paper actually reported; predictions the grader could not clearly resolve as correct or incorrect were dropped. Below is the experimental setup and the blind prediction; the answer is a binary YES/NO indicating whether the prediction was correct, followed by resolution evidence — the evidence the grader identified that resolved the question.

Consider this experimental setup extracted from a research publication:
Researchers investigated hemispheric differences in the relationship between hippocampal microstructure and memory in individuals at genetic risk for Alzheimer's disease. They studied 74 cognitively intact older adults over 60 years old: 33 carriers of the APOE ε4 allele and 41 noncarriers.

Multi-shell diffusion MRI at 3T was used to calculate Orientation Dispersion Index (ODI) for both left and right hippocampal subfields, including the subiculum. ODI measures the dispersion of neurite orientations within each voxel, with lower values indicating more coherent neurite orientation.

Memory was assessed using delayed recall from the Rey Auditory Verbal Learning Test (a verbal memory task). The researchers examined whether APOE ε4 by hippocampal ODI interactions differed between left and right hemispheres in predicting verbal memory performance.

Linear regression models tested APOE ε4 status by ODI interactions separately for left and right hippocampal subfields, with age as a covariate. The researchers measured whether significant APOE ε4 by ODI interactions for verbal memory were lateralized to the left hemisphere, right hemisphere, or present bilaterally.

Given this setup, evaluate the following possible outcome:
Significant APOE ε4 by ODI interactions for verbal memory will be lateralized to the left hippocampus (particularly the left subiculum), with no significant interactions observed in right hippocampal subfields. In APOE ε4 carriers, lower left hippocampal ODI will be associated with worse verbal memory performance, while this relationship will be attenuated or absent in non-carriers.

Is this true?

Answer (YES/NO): YES